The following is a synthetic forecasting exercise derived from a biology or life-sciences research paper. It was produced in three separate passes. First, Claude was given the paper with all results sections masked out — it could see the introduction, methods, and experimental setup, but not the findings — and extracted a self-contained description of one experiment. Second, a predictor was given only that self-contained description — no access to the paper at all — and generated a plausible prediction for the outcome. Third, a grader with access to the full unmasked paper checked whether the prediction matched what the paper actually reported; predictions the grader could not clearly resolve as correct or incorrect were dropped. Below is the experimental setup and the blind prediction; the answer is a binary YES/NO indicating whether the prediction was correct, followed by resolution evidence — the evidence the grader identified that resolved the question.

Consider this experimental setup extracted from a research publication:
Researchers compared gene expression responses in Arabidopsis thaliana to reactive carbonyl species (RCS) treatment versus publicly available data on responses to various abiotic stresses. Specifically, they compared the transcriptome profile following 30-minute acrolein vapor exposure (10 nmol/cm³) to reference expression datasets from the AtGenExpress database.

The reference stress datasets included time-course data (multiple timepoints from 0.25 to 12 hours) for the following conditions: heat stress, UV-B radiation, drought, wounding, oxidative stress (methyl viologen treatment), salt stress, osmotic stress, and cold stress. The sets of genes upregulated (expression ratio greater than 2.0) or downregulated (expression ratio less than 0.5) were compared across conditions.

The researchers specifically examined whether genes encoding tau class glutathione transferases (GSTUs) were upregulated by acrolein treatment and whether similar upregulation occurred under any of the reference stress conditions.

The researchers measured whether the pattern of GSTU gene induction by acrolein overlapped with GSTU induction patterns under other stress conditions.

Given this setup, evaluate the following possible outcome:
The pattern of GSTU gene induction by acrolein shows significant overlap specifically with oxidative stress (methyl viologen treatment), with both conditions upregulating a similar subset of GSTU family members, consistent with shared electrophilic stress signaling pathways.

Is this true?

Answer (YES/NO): NO